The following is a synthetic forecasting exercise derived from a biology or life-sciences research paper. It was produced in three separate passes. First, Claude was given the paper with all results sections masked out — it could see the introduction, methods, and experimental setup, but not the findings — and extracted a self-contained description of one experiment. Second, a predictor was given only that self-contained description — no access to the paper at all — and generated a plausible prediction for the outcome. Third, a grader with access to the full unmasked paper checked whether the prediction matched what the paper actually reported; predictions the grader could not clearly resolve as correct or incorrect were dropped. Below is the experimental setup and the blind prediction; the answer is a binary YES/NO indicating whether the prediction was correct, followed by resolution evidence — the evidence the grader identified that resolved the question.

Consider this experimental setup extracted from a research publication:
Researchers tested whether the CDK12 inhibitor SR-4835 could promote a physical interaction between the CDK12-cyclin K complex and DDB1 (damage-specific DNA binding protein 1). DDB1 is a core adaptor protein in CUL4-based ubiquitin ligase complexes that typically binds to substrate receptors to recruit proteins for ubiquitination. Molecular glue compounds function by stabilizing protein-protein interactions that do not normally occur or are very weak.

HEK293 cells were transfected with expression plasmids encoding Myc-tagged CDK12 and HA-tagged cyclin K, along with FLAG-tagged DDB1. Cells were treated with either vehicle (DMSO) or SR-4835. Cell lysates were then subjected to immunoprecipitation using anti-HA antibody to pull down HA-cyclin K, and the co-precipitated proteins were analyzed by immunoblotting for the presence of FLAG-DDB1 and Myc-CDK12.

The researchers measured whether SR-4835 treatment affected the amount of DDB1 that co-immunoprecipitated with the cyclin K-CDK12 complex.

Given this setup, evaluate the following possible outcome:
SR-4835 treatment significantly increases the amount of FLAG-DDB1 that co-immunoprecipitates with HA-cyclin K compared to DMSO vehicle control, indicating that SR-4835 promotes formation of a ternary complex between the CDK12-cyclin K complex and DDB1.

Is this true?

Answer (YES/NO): YES